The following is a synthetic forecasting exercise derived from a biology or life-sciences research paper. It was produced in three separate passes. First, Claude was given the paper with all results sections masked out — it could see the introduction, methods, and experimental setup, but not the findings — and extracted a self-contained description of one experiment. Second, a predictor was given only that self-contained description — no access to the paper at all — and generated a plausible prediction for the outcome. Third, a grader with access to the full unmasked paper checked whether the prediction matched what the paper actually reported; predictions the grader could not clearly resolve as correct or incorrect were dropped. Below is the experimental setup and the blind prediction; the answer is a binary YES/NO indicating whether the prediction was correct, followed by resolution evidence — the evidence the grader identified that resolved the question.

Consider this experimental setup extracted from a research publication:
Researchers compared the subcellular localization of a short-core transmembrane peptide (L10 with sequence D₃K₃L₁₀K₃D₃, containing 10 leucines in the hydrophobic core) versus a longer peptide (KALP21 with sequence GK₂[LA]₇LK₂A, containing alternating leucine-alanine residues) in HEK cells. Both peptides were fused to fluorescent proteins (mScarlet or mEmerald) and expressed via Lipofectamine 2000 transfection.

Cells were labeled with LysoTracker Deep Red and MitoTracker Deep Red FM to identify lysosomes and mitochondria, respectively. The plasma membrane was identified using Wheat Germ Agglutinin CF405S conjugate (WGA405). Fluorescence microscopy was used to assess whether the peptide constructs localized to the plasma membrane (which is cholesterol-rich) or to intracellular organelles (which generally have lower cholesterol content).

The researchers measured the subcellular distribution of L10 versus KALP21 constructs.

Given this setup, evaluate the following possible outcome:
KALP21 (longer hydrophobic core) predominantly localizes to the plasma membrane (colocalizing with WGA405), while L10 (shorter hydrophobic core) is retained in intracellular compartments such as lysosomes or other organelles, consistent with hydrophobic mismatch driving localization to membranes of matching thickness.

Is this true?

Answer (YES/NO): NO